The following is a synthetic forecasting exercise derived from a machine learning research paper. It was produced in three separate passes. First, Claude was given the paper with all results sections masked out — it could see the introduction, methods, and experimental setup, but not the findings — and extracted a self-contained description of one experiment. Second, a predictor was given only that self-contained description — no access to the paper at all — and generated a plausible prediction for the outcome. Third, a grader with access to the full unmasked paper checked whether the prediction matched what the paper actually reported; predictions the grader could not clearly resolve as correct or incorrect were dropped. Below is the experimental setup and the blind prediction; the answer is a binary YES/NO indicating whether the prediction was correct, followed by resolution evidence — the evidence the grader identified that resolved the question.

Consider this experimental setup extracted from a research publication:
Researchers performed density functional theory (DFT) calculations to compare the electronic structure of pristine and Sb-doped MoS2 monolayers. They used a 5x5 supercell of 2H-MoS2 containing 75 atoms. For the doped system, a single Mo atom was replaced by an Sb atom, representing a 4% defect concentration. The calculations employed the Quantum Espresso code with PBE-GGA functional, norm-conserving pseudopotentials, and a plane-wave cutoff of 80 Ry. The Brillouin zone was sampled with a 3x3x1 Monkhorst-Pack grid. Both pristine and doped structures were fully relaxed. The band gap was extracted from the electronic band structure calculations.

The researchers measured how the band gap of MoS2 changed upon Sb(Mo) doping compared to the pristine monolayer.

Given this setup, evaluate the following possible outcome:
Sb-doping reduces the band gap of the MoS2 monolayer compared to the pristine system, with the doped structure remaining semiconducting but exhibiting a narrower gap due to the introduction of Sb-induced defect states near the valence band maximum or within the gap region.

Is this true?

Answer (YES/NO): NO